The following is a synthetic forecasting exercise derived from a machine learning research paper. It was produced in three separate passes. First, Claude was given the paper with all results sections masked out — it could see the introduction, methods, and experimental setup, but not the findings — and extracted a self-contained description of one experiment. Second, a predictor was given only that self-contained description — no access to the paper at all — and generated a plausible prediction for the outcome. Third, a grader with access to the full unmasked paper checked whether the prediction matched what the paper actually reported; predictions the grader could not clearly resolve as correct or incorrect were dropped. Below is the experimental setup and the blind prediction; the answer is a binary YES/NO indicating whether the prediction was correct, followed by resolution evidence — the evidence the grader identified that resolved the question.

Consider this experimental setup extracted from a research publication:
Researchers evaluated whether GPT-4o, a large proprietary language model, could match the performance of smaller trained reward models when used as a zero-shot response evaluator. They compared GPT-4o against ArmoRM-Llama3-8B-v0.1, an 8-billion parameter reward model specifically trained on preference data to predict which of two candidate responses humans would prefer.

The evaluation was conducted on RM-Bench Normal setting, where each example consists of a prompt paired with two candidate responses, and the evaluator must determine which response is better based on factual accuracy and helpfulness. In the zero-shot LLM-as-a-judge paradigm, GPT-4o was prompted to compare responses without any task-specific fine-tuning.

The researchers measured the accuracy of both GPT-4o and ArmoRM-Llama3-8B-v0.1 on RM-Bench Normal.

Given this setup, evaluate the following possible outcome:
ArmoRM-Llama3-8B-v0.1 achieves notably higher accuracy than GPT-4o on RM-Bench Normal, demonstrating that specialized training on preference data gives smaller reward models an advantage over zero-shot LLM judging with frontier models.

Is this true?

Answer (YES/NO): YES